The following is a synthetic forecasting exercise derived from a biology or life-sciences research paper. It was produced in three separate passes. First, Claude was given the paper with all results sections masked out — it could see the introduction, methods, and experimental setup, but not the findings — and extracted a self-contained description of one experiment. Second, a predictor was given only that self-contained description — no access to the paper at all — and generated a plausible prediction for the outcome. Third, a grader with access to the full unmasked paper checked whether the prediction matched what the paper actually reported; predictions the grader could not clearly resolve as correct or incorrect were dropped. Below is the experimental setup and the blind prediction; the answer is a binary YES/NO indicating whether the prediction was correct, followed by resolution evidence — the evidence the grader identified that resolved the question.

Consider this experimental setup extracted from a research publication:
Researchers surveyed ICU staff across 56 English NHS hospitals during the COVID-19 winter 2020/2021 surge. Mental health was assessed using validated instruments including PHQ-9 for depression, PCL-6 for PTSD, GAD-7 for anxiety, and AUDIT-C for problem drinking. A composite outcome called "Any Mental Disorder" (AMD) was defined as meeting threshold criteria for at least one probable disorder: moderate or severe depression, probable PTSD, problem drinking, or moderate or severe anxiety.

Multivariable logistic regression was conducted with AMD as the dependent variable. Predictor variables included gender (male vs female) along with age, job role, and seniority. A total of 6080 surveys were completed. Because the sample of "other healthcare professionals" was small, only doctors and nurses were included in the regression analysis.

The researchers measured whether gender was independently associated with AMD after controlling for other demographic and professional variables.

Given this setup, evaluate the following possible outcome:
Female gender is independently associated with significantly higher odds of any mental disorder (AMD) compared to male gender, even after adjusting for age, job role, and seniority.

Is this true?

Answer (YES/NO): NO